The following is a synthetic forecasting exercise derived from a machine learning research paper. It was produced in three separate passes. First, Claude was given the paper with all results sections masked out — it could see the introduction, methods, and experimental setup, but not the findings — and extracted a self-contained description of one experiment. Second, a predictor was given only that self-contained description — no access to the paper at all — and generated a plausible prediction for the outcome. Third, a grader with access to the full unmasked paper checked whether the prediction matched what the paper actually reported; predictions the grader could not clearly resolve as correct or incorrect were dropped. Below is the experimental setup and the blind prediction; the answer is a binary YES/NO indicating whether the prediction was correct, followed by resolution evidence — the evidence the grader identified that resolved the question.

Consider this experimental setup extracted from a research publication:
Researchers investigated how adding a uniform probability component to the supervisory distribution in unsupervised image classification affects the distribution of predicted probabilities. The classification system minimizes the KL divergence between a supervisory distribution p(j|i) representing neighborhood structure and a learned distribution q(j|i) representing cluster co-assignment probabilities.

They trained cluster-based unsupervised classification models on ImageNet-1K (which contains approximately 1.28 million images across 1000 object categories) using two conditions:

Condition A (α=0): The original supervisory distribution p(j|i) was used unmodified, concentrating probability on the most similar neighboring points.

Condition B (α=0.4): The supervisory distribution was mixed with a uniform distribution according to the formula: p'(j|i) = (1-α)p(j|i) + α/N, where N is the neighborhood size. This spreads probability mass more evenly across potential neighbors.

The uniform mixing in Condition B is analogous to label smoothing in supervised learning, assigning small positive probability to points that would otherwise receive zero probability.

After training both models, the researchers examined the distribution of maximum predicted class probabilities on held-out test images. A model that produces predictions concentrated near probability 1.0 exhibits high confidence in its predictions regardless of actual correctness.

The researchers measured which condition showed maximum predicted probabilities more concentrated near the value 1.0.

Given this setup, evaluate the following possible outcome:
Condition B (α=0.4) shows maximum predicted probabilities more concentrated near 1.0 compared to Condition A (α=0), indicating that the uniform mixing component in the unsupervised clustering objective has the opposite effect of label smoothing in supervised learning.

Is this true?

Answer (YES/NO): NO